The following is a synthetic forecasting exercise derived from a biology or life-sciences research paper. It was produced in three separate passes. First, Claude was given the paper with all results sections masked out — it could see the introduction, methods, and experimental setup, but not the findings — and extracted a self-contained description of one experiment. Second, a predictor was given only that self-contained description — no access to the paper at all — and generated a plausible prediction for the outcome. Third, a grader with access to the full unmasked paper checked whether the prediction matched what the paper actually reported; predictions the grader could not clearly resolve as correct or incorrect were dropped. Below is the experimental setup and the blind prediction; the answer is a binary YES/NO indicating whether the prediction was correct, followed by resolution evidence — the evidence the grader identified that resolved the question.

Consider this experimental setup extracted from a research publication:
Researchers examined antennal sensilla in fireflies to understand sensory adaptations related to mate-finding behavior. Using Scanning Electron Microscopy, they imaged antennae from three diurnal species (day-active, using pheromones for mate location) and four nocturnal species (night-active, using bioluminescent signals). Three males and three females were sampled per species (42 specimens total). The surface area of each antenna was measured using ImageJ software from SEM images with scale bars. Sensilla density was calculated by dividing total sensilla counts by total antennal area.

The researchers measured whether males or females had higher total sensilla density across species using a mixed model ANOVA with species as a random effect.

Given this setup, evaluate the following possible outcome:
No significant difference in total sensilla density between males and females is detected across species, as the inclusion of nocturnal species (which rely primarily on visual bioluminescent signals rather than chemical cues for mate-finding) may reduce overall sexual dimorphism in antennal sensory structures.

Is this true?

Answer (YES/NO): YES